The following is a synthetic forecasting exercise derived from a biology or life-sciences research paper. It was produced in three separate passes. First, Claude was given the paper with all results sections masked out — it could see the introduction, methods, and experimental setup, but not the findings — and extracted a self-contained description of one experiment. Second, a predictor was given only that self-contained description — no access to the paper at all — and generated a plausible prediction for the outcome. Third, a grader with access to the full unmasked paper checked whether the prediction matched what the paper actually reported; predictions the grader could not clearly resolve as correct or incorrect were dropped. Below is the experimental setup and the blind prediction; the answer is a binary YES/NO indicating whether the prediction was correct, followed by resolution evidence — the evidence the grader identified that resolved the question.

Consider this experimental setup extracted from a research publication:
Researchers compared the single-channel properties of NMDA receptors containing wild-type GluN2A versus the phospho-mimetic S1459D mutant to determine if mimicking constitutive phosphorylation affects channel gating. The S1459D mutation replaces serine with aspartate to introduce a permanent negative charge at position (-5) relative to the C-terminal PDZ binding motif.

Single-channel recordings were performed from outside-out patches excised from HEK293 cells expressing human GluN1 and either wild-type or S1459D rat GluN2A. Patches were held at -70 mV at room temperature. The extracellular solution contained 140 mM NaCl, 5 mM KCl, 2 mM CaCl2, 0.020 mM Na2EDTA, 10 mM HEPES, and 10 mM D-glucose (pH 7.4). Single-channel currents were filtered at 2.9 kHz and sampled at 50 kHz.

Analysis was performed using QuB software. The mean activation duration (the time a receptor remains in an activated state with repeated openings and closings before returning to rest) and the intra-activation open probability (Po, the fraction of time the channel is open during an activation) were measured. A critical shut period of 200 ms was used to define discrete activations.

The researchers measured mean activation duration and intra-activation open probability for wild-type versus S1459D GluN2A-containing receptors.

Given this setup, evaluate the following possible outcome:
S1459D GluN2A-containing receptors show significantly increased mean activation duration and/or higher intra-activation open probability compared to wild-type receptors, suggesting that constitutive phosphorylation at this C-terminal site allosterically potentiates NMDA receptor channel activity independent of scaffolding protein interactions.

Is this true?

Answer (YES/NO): YES